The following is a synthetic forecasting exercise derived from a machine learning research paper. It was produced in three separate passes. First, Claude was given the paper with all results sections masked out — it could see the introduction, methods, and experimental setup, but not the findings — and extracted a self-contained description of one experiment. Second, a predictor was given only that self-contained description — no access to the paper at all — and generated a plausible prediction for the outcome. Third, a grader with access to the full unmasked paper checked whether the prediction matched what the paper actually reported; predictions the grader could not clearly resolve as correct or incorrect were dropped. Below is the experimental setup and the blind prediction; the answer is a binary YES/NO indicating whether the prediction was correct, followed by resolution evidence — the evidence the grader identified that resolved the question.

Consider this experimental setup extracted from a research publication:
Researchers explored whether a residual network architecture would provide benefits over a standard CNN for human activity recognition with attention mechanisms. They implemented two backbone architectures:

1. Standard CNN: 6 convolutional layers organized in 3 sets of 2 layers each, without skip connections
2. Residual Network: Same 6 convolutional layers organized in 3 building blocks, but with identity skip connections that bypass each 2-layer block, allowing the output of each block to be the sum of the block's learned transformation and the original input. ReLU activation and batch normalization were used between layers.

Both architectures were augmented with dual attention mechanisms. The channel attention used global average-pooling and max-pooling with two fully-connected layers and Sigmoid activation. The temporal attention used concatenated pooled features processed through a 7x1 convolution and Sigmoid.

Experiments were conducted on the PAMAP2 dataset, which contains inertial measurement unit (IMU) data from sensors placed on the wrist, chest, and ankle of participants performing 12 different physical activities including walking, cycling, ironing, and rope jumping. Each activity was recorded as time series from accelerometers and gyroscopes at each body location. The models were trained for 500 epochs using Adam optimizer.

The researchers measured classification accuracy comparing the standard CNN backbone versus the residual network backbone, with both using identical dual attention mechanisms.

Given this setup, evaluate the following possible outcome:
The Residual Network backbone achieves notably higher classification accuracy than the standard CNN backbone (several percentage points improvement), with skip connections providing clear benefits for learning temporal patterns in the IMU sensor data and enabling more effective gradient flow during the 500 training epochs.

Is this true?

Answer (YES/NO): NO